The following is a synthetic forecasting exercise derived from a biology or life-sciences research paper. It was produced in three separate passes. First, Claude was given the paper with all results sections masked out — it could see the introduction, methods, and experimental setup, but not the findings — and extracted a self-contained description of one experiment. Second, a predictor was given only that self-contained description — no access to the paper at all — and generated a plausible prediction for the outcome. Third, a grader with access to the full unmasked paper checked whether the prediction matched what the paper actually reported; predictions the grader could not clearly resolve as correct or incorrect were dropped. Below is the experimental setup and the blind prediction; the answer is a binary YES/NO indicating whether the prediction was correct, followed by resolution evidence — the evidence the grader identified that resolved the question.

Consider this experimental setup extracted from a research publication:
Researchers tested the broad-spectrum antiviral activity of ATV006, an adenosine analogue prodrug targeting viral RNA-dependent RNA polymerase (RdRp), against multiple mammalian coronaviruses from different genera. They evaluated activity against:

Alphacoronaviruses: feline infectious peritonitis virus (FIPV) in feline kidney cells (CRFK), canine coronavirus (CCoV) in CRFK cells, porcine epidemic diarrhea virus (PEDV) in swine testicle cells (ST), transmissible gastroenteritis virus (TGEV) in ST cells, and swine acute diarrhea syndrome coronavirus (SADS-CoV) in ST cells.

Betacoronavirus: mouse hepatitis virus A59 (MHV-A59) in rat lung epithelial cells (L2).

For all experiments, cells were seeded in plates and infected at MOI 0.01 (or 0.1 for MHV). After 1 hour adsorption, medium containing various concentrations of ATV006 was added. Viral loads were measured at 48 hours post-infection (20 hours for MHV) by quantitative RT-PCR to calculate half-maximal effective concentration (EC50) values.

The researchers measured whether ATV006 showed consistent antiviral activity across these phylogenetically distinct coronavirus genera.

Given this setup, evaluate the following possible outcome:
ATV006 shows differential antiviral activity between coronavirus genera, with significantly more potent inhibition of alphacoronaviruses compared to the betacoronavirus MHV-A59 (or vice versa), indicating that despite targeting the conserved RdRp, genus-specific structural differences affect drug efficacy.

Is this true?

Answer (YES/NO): NO